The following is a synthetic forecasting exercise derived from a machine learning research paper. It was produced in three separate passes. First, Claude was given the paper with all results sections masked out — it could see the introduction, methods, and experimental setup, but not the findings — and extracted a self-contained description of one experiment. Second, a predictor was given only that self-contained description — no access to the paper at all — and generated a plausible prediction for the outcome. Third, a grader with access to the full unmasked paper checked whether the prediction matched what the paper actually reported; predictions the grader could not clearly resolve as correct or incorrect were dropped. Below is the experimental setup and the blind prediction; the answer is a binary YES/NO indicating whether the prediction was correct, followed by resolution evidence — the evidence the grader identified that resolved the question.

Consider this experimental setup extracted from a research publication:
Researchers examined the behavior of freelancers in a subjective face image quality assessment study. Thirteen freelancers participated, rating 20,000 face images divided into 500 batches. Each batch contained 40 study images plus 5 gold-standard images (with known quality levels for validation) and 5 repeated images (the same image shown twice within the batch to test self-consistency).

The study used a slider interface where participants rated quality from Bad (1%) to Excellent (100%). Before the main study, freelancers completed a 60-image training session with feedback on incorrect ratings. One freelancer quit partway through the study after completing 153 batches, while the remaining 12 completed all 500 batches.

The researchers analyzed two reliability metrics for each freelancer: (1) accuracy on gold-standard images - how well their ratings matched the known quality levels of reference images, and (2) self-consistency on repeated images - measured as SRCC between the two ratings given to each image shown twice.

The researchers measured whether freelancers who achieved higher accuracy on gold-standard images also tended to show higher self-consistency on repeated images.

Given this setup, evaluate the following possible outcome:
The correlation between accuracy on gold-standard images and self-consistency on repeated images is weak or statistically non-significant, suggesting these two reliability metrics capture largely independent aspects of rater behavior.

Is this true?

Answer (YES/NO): YES